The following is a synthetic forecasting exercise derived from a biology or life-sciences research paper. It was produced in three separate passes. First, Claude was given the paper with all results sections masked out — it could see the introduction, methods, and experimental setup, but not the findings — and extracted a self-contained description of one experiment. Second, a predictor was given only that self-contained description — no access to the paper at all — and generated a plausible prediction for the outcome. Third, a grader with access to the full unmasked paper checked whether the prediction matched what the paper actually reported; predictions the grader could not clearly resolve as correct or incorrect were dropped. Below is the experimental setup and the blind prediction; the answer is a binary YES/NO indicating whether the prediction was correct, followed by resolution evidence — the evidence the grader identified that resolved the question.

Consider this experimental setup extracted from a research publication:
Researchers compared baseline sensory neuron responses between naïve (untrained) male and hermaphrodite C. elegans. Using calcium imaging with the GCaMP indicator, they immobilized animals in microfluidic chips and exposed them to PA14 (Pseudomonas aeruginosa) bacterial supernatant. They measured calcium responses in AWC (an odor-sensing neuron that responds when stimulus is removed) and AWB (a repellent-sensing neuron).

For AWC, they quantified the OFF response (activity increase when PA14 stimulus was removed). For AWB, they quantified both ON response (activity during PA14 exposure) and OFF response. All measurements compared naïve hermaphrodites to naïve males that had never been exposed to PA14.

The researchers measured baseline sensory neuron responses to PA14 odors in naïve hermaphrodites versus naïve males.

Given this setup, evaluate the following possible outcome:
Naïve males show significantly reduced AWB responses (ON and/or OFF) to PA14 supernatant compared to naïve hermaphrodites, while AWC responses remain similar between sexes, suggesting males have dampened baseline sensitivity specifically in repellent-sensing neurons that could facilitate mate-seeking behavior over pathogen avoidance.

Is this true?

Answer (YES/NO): NO